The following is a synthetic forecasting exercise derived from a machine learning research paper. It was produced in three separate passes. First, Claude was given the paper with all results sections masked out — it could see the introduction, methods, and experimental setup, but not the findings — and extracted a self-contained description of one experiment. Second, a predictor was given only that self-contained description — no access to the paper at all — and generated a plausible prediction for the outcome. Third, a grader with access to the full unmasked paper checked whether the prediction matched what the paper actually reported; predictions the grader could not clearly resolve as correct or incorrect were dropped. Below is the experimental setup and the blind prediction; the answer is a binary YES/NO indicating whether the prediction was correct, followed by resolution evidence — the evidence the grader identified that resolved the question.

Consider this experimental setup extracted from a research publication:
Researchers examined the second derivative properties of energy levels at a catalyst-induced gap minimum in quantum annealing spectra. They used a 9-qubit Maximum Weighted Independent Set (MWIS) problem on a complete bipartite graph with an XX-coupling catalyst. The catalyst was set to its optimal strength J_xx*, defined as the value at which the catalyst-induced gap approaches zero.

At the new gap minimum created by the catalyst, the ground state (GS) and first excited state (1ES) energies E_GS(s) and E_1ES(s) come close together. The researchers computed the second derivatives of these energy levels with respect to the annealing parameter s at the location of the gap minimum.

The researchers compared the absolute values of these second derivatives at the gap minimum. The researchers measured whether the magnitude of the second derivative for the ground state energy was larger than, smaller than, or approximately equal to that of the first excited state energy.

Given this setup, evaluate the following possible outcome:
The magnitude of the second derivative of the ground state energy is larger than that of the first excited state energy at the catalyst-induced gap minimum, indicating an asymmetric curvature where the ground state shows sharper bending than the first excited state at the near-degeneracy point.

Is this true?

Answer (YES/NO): YES